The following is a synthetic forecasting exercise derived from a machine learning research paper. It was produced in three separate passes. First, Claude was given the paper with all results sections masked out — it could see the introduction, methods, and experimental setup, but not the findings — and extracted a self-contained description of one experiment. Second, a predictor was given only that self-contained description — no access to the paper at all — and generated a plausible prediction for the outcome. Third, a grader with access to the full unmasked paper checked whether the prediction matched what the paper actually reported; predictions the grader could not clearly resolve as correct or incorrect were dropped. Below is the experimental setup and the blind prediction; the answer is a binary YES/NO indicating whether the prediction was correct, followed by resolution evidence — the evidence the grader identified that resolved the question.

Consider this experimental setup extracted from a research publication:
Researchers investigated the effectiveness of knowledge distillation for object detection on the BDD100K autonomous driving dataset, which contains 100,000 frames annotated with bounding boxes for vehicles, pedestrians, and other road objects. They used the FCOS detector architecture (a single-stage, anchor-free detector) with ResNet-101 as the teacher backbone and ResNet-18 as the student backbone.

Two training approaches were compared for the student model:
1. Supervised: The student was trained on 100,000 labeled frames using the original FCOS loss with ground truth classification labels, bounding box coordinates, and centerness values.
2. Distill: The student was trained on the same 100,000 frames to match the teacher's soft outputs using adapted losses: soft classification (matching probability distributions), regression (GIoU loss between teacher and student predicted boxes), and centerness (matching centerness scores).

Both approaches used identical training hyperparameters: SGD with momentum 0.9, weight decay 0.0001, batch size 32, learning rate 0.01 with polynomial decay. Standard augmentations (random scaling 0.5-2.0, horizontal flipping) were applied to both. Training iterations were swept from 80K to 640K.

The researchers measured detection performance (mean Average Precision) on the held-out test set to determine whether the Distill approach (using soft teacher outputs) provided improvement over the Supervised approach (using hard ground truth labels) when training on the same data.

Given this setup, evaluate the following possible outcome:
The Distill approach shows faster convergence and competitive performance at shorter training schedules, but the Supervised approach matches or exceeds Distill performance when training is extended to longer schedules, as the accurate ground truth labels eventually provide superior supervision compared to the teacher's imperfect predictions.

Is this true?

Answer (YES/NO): NO